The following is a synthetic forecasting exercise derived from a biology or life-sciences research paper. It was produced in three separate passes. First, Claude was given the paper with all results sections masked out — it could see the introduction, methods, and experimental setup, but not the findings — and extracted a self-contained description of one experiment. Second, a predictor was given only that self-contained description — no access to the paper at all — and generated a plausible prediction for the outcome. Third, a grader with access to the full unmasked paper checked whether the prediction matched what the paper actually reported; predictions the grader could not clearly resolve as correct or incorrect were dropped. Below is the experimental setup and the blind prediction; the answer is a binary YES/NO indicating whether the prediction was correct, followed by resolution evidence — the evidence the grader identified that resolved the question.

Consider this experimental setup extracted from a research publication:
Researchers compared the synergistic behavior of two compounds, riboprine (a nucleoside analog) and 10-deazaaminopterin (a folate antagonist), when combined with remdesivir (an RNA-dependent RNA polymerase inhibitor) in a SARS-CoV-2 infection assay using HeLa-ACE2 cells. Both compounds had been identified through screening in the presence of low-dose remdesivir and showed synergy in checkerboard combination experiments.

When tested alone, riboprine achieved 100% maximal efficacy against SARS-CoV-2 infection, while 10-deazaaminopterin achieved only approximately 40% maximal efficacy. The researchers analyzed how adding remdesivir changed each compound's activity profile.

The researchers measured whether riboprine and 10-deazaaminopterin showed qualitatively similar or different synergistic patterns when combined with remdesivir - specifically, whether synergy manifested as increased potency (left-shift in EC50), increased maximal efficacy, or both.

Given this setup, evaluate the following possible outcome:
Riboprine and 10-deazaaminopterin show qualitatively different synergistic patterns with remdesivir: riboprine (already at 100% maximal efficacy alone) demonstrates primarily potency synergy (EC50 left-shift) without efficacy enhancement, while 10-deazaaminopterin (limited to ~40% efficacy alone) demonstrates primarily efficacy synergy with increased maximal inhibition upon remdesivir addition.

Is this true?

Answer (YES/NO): YES